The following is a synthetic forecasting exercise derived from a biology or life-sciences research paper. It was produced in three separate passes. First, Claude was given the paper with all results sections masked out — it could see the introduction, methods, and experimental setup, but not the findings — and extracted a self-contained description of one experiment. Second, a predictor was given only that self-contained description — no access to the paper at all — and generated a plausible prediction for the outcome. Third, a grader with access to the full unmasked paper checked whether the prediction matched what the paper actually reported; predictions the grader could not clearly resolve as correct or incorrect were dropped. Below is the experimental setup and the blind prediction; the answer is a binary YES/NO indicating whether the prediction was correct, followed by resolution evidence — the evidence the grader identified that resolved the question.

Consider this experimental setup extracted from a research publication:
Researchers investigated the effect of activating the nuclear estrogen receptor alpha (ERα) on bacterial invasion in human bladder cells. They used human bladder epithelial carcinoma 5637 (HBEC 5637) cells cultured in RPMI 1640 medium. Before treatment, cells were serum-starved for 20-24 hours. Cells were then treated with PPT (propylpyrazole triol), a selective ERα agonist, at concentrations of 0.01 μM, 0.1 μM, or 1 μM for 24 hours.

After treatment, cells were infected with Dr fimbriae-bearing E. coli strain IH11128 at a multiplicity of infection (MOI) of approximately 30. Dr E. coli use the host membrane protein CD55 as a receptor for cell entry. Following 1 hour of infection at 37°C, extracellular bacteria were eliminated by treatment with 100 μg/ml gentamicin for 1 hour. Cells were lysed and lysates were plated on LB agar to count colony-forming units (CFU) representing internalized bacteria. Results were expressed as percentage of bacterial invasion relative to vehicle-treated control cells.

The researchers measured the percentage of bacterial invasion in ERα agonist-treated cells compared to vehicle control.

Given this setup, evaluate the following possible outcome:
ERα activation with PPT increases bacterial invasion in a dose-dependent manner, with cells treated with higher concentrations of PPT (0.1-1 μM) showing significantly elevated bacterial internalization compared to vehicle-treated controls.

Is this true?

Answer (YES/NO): NO